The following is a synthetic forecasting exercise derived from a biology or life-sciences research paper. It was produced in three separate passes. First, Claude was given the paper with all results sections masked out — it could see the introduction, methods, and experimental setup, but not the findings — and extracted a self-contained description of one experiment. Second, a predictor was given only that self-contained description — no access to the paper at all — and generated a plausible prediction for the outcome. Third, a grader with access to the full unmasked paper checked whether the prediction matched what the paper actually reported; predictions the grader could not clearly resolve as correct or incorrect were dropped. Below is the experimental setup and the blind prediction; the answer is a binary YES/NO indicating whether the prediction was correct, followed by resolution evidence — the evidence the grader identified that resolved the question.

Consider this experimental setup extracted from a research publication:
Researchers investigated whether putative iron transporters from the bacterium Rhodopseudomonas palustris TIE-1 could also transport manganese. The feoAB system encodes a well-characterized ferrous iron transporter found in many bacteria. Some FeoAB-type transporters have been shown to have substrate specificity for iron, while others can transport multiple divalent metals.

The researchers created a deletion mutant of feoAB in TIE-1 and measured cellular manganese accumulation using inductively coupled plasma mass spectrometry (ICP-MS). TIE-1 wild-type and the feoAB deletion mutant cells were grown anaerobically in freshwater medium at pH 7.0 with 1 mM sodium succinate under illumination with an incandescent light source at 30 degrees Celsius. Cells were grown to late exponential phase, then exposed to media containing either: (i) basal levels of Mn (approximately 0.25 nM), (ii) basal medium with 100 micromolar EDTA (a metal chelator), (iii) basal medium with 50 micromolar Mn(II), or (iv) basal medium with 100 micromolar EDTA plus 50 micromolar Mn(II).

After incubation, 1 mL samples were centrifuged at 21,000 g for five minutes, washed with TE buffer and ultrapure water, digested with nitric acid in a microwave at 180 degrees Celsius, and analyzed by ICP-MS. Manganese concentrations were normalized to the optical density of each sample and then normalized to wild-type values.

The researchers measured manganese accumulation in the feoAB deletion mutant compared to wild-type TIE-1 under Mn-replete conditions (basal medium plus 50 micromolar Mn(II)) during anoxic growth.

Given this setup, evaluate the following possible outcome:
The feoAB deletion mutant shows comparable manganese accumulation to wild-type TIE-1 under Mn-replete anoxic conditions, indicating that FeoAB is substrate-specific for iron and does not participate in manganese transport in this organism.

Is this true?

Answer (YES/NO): NO